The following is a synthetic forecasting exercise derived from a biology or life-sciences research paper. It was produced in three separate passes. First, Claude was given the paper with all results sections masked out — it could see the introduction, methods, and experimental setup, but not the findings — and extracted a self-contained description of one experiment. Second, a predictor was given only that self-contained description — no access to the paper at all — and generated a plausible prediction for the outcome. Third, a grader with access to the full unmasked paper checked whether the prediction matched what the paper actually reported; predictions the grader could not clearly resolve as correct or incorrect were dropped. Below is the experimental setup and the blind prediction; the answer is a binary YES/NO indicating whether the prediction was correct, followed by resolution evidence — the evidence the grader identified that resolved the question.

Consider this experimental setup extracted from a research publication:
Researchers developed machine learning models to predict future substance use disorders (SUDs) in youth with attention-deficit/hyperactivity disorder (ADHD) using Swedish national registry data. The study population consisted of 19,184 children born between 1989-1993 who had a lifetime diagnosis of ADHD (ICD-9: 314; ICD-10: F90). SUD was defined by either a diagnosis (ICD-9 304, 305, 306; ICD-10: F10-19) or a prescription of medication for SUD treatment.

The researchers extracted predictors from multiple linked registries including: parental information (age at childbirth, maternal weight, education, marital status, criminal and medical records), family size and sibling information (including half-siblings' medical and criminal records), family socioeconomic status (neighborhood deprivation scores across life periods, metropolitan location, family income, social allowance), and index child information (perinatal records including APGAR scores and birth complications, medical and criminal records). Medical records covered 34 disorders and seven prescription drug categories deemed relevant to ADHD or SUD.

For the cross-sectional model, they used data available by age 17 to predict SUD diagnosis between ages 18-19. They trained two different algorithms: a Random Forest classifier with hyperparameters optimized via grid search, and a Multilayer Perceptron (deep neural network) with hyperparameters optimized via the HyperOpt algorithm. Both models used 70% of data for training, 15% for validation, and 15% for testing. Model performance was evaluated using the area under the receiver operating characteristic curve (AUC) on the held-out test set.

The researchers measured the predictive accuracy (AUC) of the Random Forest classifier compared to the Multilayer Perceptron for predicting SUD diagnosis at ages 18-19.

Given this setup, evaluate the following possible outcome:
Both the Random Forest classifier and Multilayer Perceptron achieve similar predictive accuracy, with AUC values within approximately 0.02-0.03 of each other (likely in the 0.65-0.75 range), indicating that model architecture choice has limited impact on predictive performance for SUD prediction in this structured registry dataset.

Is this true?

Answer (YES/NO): YES